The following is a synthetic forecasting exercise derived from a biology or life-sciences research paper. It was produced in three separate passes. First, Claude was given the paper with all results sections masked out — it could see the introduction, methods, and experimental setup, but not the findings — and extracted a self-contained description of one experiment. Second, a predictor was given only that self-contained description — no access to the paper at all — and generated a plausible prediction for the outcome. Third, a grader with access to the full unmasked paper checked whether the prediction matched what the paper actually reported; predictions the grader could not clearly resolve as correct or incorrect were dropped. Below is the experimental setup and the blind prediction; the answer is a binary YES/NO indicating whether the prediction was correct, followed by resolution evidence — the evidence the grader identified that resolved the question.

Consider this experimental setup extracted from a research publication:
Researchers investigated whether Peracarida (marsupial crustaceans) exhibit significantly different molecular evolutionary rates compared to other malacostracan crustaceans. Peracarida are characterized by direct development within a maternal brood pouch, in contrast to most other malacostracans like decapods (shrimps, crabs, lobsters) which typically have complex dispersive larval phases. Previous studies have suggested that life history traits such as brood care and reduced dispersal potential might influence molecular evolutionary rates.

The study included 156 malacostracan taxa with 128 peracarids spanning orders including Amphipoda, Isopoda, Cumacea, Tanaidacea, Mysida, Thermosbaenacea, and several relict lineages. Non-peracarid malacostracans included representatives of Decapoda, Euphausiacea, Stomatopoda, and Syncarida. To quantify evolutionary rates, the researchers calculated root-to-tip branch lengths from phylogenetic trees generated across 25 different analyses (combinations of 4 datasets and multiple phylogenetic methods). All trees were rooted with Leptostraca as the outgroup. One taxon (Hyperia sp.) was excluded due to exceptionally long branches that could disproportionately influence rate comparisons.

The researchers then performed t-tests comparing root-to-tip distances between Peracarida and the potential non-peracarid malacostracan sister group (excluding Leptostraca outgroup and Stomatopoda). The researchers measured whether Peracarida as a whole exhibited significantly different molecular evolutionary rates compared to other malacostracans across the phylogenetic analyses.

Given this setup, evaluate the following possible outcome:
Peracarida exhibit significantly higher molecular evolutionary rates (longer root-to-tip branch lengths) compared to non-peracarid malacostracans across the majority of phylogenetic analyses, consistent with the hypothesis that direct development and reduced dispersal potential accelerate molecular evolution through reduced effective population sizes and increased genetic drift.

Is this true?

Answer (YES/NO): YES